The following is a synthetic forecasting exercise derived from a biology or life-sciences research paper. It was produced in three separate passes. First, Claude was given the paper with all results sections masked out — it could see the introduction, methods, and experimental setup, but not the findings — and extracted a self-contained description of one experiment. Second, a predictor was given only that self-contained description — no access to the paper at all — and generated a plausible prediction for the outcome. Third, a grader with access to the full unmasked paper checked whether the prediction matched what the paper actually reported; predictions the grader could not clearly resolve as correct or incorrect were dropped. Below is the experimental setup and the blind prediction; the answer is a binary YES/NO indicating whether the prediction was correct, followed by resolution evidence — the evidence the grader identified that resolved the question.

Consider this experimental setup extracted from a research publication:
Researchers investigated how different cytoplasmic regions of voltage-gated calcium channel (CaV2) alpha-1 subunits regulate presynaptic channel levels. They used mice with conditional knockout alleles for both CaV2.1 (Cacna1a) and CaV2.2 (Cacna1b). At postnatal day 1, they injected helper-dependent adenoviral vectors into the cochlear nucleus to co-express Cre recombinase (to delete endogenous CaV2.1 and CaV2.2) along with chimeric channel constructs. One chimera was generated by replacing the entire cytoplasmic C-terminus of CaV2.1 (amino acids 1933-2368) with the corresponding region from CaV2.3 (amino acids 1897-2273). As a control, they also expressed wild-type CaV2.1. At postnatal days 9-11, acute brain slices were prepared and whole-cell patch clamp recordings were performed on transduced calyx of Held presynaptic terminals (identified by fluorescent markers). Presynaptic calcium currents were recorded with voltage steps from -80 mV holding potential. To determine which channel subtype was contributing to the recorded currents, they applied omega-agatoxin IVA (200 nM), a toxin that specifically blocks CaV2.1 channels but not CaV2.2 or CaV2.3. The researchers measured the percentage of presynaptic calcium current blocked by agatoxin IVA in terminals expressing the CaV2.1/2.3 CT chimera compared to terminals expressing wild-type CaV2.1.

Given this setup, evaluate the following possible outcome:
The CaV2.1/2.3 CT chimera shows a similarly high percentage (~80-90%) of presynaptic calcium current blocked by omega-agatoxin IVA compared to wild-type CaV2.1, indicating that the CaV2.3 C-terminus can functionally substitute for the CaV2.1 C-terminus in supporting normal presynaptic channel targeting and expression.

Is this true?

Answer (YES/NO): NO